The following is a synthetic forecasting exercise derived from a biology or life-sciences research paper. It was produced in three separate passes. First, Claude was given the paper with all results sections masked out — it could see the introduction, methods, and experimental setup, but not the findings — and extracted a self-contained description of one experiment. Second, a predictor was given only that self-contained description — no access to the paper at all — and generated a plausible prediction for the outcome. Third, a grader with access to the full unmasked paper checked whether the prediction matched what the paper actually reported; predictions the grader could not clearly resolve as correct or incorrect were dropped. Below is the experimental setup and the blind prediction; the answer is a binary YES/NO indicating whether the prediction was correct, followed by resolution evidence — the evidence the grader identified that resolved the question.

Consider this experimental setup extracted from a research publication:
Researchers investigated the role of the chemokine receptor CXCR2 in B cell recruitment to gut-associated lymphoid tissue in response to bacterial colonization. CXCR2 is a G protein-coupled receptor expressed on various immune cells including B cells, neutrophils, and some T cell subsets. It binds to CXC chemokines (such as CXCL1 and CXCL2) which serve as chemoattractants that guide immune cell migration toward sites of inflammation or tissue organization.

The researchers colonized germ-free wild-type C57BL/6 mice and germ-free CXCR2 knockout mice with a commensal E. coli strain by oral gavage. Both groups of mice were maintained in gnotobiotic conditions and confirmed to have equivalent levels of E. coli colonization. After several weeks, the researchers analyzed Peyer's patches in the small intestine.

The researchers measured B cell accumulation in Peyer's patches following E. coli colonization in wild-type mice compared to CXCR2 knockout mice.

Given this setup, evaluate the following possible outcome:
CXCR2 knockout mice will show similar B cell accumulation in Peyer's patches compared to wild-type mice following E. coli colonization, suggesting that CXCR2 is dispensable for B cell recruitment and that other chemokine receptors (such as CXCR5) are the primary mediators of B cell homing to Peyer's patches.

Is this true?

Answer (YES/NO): NO